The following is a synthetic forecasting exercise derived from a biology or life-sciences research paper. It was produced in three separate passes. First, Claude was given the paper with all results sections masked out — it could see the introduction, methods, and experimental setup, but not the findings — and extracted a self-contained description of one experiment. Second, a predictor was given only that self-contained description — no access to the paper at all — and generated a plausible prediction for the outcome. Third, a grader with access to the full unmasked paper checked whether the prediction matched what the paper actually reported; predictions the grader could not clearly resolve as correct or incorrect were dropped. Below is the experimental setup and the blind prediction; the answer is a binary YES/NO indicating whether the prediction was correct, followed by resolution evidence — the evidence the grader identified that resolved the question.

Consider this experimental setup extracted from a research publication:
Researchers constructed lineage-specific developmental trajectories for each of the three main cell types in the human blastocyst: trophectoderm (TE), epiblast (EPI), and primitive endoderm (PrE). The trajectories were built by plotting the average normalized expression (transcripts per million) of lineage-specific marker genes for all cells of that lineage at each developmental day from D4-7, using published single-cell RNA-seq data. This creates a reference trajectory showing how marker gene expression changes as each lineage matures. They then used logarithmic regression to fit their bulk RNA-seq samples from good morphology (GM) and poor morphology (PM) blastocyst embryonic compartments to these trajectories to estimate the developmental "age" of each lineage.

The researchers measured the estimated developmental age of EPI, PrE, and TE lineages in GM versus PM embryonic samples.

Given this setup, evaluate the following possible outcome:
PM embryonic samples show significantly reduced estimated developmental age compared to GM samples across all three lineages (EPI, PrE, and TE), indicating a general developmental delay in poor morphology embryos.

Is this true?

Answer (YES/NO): NO